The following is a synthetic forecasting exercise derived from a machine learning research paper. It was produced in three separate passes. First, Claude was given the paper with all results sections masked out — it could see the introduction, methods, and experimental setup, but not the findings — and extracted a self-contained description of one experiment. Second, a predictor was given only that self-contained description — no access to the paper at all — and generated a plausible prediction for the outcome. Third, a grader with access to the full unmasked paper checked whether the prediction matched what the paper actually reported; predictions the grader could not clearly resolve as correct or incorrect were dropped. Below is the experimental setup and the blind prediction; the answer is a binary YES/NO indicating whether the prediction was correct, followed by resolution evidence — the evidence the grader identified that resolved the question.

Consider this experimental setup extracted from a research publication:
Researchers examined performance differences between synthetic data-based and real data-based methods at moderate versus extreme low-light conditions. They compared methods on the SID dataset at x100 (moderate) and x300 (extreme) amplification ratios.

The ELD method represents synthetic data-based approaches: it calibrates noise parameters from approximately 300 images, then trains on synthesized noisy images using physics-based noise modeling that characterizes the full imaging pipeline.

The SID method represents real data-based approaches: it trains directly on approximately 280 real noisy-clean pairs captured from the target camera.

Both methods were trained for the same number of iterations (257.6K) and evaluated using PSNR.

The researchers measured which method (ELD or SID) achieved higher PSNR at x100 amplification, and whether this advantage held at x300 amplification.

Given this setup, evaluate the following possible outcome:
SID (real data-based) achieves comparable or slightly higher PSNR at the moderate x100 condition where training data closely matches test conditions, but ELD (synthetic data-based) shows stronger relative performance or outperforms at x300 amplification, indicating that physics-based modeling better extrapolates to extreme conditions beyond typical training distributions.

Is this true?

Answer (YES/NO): NO